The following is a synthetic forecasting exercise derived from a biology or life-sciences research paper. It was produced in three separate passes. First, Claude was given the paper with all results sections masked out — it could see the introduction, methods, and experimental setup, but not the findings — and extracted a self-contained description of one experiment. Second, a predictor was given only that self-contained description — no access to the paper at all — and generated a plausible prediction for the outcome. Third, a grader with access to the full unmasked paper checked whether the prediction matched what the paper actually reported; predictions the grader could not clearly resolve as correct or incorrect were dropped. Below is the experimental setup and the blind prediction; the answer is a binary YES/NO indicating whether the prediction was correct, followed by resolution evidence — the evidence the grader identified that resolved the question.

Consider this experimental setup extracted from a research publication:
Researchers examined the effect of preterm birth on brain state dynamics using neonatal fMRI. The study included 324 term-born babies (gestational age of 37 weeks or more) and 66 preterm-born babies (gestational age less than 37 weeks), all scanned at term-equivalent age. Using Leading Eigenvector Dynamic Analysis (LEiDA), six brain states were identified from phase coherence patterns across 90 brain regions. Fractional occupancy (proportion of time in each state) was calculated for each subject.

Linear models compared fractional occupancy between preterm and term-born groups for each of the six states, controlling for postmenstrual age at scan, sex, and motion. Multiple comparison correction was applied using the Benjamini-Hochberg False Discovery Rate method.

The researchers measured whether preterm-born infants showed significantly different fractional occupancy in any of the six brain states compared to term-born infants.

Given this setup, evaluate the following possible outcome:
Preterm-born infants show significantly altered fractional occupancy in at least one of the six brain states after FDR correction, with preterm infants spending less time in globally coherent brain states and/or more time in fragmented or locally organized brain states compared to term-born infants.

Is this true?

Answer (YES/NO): YES